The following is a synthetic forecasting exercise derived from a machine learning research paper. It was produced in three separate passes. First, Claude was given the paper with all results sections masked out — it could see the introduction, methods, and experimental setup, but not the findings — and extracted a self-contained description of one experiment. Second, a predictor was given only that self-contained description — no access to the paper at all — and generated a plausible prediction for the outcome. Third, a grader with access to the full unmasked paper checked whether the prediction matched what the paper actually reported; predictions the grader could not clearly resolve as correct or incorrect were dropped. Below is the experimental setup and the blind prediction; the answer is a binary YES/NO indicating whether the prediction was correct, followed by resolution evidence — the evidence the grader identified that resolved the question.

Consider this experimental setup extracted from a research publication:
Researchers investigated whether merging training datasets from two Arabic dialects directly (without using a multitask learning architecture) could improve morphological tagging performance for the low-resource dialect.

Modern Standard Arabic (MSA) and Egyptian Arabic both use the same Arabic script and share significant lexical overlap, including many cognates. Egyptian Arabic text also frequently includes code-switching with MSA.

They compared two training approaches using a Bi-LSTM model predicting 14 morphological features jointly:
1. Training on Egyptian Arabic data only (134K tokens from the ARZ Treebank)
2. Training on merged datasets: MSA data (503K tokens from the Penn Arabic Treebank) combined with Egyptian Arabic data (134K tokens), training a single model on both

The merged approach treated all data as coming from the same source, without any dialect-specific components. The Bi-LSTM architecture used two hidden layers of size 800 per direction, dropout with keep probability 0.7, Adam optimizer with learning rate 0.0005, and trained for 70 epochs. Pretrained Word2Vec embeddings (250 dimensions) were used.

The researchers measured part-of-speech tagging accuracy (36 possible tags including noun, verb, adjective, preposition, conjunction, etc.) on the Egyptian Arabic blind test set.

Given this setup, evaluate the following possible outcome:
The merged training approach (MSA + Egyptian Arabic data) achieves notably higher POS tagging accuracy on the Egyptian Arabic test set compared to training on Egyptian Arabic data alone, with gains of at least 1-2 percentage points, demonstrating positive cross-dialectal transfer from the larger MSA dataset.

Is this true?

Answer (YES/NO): NO